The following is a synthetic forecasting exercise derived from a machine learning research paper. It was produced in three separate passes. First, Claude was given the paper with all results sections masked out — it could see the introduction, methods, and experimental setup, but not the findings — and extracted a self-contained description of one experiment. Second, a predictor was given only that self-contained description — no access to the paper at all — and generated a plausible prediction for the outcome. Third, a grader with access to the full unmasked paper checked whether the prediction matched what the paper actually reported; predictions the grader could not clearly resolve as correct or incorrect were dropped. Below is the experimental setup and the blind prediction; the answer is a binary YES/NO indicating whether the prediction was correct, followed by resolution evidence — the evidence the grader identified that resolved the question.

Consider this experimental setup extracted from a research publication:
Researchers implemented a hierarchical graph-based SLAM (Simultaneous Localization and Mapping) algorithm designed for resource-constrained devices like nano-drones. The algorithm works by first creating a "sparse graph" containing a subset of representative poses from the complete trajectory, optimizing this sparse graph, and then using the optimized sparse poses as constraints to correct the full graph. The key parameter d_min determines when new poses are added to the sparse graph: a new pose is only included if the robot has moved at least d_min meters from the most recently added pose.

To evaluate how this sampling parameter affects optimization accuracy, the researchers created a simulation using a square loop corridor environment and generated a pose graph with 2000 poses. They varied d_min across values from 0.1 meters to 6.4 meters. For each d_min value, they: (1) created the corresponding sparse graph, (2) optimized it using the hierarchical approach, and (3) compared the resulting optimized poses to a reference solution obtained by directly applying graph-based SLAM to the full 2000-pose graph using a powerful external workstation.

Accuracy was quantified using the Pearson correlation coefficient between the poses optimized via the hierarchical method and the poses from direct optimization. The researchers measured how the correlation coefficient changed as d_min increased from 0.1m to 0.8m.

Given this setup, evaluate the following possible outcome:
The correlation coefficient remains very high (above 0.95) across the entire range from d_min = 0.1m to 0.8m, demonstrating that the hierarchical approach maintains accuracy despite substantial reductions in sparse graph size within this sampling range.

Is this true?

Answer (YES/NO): YES